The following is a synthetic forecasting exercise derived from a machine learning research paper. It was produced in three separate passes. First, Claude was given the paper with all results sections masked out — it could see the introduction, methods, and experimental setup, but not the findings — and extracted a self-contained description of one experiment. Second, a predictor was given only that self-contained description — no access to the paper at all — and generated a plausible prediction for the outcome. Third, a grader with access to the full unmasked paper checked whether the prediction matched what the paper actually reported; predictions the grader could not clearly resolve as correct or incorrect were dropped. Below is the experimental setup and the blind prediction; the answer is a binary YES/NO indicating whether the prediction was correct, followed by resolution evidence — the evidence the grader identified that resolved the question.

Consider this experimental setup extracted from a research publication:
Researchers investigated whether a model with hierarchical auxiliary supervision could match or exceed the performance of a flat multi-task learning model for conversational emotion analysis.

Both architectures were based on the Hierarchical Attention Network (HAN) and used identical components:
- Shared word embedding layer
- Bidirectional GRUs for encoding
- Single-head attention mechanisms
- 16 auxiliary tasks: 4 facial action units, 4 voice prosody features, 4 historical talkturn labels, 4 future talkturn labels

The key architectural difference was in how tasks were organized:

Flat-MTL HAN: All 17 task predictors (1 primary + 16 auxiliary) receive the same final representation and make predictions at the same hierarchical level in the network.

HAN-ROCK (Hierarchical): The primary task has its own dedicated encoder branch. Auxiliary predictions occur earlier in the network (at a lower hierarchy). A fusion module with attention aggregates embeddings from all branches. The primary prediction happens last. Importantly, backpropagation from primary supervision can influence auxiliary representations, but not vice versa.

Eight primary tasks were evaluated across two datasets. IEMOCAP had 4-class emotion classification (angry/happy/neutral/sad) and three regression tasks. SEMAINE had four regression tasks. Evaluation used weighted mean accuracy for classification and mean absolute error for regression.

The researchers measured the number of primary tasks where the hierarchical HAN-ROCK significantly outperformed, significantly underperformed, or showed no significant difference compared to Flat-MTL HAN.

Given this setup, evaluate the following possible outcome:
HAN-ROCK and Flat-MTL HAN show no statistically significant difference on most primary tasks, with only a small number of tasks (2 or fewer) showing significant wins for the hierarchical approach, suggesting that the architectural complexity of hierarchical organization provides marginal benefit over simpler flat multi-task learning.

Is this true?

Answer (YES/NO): NO